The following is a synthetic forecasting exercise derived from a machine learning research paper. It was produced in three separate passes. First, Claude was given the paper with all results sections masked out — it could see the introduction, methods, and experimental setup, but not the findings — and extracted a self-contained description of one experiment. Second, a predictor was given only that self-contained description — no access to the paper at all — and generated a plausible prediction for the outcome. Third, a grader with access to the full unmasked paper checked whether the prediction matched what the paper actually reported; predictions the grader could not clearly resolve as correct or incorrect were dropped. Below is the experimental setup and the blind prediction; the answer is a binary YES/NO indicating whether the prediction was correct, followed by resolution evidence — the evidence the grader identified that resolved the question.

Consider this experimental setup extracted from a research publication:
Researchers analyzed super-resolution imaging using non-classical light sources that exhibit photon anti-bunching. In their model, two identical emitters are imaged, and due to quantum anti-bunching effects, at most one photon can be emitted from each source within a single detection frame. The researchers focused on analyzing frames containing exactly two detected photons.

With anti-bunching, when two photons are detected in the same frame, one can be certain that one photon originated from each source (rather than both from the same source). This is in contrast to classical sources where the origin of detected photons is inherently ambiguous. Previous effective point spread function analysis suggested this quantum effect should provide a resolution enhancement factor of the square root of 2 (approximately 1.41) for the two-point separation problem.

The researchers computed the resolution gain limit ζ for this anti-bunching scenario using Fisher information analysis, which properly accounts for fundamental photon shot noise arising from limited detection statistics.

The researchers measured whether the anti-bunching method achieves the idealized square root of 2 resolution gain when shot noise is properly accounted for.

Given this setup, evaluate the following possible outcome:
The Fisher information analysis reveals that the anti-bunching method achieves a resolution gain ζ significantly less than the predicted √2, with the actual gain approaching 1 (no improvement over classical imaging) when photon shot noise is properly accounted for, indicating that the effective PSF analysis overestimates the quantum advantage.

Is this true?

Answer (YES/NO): NO